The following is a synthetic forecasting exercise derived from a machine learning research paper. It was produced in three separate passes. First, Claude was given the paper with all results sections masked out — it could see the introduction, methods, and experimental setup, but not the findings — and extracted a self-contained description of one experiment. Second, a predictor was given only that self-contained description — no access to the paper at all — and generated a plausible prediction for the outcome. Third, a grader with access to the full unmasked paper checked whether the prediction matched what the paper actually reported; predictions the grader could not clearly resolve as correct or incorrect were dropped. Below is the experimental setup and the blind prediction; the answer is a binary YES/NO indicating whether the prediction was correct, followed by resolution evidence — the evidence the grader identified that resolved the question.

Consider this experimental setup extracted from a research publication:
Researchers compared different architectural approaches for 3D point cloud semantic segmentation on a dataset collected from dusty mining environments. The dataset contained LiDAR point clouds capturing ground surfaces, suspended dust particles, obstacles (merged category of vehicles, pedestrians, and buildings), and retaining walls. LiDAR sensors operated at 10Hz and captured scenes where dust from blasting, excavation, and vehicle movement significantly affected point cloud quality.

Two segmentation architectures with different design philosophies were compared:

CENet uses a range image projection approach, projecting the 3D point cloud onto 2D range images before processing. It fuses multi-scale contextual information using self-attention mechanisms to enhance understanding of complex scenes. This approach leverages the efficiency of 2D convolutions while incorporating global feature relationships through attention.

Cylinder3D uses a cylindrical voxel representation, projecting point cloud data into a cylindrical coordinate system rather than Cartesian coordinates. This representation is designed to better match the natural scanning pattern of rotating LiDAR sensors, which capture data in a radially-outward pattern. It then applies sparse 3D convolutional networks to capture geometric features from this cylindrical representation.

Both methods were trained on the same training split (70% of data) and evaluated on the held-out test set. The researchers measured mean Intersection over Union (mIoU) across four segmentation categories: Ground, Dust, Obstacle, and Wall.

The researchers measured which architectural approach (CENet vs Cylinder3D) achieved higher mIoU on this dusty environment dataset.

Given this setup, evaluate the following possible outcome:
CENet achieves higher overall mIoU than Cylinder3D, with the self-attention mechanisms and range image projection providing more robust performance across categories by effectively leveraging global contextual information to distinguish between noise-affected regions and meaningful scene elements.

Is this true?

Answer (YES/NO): NO